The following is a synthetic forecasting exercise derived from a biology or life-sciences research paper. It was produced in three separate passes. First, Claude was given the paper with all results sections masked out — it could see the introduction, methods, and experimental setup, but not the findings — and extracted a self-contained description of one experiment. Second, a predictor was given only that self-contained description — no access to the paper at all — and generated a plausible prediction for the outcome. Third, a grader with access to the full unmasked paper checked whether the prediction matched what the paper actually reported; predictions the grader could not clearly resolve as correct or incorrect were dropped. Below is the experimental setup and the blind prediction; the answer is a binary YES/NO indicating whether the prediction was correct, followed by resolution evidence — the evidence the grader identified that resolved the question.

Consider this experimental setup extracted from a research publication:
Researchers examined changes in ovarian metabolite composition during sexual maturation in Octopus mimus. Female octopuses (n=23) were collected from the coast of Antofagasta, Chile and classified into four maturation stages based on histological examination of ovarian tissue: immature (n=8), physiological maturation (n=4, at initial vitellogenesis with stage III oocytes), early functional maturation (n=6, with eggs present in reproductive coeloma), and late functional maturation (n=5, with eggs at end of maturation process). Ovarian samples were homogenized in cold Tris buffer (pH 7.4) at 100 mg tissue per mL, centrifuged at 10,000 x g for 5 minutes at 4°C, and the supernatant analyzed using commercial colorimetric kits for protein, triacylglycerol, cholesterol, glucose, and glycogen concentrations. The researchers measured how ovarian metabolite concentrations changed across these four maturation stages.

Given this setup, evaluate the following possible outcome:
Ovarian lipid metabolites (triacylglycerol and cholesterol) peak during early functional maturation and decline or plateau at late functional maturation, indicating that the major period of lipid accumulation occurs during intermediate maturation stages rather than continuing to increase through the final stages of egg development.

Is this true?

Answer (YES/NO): NO